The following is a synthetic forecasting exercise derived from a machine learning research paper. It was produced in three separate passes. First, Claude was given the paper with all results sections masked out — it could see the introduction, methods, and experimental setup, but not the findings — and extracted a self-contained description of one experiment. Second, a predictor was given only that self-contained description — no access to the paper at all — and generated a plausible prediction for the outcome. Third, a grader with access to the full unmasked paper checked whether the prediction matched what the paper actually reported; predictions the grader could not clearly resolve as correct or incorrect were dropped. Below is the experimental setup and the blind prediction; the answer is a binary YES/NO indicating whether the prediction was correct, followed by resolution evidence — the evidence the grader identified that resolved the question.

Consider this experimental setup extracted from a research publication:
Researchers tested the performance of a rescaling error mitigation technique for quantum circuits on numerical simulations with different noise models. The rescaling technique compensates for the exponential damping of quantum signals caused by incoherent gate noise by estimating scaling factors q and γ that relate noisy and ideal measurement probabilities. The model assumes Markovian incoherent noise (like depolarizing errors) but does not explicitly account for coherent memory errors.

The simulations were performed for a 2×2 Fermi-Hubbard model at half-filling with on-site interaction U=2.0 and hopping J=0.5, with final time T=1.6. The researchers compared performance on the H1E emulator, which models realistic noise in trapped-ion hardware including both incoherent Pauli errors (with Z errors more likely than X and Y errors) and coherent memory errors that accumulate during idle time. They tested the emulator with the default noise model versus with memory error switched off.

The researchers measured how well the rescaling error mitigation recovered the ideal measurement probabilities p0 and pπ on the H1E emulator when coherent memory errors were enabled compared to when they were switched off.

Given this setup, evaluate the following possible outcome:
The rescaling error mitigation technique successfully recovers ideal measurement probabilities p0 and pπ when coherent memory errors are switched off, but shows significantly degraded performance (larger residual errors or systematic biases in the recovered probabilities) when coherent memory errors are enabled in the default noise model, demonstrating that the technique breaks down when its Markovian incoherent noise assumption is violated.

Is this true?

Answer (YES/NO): NO